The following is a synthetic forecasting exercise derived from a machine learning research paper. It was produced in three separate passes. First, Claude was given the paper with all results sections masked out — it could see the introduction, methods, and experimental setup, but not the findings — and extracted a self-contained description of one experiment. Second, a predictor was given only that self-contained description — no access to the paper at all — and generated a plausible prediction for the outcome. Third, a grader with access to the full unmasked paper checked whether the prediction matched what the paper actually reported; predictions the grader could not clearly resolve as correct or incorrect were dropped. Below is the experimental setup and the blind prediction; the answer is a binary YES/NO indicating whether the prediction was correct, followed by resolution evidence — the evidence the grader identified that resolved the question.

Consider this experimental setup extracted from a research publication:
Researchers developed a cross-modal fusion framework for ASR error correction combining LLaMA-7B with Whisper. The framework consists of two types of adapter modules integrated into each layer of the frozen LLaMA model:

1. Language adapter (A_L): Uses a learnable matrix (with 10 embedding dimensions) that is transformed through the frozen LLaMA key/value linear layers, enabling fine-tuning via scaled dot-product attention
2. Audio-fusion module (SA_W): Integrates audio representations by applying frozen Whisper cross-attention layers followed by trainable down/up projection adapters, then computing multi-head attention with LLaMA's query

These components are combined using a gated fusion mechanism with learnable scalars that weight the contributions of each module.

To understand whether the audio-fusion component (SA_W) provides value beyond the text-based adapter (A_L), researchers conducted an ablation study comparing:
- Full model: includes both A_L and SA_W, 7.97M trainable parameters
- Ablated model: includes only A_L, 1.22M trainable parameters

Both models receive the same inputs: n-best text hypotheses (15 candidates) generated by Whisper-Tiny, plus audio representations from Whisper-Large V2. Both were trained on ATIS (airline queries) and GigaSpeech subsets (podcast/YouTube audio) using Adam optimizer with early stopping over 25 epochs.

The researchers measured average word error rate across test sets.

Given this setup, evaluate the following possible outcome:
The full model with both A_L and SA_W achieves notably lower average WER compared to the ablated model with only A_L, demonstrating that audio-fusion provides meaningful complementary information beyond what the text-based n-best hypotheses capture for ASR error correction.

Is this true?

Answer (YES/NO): YES